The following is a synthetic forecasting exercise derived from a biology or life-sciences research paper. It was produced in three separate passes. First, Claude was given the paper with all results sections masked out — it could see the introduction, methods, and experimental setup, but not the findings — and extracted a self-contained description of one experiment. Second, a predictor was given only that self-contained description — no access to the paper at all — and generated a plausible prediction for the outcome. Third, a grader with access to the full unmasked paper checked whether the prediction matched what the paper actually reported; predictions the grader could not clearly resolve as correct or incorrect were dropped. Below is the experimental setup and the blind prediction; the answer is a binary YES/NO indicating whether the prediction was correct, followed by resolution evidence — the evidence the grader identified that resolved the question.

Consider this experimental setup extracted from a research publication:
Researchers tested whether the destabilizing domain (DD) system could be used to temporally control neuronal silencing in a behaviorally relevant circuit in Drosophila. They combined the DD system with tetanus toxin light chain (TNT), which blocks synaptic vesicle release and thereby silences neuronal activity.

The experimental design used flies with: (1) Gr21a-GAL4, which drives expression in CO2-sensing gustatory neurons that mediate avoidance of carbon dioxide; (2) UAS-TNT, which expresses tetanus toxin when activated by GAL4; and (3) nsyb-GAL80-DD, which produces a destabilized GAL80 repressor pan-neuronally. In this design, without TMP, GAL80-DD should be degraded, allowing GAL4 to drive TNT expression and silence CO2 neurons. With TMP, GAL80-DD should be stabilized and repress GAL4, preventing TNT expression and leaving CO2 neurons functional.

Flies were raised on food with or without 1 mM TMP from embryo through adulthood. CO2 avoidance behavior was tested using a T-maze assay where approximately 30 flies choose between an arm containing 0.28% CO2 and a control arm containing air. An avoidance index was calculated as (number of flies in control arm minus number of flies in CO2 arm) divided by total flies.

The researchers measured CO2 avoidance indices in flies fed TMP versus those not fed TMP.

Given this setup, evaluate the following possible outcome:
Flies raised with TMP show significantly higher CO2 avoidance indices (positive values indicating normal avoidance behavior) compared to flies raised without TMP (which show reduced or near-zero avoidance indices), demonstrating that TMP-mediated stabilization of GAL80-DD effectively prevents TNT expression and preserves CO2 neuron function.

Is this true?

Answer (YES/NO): YES